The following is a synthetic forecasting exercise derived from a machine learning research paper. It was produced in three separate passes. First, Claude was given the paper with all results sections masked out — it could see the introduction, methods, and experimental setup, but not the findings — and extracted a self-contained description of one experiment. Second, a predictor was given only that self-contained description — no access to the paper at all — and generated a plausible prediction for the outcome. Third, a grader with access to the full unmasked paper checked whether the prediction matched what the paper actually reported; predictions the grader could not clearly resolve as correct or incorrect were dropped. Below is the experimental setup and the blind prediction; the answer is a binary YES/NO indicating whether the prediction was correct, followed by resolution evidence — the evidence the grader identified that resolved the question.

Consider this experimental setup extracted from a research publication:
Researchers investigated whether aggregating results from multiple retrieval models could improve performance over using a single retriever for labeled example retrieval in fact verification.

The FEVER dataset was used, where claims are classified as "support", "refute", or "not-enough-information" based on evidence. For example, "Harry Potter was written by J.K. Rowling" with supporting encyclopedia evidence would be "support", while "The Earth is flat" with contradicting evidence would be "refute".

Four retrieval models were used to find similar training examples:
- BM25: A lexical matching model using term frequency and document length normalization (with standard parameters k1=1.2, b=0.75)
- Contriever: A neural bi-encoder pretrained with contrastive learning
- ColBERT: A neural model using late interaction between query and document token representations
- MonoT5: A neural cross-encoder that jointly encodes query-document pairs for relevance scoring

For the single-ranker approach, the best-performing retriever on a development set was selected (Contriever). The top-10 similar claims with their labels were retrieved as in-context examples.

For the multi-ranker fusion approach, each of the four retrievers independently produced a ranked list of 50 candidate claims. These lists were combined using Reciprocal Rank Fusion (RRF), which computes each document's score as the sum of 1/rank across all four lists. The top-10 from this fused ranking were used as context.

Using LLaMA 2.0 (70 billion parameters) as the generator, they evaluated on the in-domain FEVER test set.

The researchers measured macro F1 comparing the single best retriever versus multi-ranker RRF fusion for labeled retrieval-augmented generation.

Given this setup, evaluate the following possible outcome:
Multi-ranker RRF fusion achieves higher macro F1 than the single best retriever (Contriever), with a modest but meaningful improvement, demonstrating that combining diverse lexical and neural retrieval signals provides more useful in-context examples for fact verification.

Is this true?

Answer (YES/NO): YES